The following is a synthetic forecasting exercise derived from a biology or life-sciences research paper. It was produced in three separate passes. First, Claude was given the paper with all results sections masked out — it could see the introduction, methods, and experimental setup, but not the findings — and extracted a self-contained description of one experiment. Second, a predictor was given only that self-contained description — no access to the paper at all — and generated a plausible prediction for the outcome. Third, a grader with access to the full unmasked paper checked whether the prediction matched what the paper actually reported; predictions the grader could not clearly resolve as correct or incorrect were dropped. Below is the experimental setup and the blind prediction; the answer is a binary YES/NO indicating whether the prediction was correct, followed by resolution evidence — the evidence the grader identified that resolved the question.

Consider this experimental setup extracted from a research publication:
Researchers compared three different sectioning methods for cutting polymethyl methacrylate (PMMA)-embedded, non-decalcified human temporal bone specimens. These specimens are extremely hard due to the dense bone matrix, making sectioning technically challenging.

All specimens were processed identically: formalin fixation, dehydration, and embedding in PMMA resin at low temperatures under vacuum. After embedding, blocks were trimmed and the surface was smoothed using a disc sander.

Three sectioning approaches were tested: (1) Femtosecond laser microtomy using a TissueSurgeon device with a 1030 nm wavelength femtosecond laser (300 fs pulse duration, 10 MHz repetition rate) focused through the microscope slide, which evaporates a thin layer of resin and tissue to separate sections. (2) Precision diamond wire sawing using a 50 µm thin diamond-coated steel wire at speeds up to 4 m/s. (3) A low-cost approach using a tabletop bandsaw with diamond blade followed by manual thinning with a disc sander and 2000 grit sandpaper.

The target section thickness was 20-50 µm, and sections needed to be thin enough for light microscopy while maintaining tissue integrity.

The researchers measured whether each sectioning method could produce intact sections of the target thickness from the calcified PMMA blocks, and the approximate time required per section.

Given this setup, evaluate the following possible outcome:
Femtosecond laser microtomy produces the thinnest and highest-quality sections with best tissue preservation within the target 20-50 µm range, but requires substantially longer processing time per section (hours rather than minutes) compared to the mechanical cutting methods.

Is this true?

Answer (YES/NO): NO